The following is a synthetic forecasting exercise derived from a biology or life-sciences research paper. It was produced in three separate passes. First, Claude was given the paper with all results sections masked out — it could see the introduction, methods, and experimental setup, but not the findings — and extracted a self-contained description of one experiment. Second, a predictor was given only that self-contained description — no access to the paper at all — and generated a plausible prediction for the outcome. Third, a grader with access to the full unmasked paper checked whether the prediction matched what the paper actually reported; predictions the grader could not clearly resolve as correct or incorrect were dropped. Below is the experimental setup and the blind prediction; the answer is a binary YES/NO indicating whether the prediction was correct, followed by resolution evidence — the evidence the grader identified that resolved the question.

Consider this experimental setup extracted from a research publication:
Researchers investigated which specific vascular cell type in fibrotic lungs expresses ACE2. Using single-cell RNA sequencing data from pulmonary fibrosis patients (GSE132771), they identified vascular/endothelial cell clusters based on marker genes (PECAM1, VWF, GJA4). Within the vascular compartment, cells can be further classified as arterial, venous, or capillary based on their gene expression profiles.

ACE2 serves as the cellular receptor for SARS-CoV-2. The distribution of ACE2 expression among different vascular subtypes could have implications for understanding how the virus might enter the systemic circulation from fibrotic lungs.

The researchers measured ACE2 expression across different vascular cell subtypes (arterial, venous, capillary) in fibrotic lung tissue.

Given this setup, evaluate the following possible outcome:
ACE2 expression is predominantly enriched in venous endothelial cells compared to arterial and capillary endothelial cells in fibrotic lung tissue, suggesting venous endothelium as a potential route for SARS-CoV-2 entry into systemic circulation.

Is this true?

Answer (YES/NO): NO